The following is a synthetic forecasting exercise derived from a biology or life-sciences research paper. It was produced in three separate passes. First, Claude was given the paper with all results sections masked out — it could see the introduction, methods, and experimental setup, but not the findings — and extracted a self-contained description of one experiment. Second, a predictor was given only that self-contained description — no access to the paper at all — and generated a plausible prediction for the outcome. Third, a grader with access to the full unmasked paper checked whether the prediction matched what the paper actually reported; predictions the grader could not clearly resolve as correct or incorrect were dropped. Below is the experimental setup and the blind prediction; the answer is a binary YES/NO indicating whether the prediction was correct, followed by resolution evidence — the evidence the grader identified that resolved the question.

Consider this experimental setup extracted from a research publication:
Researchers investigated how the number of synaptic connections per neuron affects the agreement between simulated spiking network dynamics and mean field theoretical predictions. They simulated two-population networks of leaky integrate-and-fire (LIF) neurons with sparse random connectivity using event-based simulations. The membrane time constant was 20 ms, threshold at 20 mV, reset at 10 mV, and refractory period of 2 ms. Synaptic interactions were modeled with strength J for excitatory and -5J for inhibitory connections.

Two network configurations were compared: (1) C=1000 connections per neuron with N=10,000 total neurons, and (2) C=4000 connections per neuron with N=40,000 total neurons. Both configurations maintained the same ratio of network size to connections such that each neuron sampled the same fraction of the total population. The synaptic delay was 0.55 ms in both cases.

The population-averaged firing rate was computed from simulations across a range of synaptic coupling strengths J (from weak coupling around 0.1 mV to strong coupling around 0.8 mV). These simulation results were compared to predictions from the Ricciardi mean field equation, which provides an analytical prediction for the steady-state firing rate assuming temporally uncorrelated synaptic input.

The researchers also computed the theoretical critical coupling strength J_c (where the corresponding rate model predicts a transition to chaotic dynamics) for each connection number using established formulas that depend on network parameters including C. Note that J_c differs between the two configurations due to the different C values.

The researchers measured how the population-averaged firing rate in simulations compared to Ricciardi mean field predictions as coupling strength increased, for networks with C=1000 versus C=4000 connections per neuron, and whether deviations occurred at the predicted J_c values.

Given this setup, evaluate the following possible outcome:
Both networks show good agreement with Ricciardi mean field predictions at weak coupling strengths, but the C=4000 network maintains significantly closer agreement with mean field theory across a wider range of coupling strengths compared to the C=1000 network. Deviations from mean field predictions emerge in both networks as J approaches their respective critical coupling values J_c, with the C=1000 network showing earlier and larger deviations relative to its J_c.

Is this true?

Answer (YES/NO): NO